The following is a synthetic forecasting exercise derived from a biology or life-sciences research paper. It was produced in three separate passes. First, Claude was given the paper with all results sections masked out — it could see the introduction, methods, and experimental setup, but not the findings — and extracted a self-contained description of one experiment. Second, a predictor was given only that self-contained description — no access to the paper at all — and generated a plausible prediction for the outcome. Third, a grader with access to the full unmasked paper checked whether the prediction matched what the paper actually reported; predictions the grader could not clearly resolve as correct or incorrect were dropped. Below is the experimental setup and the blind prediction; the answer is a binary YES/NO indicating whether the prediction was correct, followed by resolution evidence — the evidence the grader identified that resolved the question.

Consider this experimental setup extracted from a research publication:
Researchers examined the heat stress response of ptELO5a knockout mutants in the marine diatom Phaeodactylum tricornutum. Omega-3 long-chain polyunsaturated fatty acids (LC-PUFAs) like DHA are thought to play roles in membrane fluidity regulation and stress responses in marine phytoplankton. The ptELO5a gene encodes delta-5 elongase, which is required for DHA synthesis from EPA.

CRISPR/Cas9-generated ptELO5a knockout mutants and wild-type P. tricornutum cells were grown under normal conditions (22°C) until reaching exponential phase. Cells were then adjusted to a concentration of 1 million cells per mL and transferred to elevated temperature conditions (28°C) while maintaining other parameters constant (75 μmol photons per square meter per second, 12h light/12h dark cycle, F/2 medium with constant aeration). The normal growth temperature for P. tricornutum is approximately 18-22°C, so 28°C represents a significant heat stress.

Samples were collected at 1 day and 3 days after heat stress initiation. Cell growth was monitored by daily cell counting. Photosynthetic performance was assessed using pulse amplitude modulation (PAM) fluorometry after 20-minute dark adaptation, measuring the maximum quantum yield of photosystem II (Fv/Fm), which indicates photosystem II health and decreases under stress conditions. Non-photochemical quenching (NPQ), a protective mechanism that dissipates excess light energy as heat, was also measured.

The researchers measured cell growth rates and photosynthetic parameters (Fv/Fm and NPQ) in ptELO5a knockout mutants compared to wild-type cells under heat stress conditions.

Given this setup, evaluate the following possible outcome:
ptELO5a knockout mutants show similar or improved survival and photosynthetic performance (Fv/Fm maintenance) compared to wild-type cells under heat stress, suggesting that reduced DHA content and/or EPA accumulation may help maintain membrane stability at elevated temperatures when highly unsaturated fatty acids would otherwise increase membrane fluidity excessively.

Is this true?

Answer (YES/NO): NO